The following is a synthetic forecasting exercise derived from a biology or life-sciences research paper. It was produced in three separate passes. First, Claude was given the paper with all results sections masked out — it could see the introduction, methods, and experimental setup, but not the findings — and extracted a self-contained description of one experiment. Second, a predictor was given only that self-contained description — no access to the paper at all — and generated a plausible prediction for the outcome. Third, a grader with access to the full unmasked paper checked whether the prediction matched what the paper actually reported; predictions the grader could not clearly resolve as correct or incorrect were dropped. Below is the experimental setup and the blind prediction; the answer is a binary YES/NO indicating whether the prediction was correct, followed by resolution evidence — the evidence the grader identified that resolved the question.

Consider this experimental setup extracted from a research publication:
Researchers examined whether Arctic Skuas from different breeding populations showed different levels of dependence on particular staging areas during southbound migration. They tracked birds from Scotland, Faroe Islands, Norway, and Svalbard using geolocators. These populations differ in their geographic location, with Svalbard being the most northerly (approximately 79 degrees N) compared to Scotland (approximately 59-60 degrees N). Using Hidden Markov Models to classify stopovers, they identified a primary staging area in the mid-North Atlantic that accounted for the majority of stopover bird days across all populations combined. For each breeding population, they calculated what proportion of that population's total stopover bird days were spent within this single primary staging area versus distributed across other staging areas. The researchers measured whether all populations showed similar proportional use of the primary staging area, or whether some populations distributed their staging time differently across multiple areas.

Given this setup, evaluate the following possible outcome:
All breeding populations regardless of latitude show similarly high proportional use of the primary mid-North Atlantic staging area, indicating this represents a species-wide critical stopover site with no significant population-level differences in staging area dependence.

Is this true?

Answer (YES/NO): NO